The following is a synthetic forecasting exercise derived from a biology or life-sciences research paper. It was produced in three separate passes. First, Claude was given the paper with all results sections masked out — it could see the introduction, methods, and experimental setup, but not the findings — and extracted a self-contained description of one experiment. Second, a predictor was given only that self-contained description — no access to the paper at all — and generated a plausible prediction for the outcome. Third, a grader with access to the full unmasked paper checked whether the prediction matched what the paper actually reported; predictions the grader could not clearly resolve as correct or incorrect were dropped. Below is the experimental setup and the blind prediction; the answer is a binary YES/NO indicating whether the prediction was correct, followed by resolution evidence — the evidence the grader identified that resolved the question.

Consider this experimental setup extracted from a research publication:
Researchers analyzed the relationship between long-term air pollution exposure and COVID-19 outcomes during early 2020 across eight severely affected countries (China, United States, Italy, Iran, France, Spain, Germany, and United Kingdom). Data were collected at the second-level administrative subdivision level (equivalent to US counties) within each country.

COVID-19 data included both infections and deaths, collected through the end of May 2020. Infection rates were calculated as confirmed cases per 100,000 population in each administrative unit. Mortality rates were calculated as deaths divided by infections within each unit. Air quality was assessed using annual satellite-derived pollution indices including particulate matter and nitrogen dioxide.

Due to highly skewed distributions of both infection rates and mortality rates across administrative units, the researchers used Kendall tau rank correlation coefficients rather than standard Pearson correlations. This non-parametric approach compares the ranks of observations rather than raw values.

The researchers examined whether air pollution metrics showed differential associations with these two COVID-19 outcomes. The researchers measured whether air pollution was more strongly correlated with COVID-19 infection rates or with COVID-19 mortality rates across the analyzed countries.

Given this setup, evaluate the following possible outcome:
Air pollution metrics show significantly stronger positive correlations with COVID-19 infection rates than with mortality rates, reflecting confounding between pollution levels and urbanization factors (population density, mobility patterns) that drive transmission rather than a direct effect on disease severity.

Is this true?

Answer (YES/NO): NO